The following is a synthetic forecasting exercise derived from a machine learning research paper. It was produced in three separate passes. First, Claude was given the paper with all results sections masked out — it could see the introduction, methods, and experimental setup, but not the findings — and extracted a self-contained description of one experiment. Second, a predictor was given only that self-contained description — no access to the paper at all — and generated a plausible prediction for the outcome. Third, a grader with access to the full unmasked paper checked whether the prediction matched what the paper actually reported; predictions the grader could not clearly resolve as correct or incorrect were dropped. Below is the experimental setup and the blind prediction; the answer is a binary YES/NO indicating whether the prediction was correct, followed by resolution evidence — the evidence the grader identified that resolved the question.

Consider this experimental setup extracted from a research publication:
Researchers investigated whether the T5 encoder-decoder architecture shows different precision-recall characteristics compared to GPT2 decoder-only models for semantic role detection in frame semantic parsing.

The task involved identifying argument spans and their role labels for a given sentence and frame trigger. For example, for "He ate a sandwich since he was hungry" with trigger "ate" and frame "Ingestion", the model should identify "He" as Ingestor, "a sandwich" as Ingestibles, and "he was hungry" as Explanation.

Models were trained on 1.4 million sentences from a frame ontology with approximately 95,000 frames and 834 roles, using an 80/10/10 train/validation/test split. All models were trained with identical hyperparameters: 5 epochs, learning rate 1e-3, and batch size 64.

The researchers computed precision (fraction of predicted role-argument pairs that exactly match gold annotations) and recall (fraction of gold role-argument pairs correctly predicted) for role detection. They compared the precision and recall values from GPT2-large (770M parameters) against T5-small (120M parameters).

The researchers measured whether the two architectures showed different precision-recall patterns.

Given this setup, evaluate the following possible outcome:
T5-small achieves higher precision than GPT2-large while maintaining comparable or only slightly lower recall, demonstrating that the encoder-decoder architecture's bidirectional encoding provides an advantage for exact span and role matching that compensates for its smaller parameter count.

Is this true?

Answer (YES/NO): NO